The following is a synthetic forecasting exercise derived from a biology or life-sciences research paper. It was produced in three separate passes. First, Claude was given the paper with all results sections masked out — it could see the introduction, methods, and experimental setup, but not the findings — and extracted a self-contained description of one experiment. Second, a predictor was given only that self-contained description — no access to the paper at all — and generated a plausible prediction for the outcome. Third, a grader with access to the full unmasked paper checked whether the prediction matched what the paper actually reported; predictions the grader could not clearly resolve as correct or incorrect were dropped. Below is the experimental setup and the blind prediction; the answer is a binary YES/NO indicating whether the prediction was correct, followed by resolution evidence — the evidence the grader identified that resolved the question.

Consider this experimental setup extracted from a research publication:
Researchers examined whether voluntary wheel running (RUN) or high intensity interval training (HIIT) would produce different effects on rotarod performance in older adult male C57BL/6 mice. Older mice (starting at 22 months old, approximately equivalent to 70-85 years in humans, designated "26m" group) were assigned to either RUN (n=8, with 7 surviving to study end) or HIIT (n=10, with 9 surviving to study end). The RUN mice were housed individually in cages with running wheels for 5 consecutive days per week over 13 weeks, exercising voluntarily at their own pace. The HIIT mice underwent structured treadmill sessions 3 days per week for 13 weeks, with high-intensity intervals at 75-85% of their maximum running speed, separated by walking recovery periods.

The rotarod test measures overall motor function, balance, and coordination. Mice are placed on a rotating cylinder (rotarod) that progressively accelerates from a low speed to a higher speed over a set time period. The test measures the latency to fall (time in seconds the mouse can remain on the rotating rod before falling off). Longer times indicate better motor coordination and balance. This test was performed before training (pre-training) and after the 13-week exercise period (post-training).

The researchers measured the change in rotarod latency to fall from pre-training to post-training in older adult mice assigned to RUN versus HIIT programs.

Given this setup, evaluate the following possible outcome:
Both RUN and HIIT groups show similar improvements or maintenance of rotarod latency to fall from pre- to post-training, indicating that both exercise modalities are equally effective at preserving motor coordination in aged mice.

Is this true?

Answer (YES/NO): YES